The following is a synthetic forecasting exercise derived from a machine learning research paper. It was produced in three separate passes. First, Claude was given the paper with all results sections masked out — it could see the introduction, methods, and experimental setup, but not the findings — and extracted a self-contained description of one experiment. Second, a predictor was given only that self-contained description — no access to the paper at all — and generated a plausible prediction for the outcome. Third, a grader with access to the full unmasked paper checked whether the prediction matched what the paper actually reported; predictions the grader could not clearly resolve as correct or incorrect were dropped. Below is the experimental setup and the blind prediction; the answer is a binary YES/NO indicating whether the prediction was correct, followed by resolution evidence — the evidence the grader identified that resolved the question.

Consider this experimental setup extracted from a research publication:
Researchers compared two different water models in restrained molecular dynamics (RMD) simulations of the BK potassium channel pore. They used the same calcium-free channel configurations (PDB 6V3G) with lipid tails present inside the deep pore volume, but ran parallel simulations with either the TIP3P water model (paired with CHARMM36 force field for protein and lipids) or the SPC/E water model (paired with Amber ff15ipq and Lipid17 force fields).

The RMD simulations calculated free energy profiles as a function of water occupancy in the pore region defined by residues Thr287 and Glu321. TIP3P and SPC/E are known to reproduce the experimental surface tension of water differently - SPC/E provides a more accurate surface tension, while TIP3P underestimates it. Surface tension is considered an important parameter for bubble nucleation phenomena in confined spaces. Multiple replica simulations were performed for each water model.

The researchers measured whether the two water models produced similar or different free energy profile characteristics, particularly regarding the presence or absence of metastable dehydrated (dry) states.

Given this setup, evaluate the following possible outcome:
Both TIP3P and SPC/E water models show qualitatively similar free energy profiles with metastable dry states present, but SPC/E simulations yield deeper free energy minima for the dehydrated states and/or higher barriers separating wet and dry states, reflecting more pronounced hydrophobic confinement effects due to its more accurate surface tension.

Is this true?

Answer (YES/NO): NO